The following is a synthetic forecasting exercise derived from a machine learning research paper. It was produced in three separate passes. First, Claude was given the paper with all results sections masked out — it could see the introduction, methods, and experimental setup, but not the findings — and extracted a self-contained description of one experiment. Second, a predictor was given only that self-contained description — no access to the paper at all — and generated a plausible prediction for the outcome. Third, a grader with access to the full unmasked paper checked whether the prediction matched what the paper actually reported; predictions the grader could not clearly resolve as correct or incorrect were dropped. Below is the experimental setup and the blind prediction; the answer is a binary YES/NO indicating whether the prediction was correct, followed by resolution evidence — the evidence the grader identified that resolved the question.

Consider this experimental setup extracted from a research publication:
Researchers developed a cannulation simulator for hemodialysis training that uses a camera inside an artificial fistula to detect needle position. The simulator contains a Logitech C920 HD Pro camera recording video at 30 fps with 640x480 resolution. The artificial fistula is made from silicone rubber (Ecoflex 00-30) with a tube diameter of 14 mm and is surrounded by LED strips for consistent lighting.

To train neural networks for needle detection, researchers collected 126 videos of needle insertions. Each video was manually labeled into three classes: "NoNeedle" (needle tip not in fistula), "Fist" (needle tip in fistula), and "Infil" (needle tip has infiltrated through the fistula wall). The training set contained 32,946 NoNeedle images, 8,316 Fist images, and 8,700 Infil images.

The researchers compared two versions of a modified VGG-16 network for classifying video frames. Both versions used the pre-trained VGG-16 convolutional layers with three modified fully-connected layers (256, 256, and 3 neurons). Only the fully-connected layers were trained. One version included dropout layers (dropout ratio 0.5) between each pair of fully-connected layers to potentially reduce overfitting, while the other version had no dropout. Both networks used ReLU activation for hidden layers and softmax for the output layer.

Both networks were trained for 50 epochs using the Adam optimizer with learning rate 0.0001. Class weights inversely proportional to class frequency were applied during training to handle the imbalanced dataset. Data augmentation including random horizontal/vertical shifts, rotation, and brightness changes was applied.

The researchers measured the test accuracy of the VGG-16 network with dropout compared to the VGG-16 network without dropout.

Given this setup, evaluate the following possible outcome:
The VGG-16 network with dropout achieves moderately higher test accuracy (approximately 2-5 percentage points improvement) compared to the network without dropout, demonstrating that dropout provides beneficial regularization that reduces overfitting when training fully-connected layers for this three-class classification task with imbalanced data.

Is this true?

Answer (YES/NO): NO